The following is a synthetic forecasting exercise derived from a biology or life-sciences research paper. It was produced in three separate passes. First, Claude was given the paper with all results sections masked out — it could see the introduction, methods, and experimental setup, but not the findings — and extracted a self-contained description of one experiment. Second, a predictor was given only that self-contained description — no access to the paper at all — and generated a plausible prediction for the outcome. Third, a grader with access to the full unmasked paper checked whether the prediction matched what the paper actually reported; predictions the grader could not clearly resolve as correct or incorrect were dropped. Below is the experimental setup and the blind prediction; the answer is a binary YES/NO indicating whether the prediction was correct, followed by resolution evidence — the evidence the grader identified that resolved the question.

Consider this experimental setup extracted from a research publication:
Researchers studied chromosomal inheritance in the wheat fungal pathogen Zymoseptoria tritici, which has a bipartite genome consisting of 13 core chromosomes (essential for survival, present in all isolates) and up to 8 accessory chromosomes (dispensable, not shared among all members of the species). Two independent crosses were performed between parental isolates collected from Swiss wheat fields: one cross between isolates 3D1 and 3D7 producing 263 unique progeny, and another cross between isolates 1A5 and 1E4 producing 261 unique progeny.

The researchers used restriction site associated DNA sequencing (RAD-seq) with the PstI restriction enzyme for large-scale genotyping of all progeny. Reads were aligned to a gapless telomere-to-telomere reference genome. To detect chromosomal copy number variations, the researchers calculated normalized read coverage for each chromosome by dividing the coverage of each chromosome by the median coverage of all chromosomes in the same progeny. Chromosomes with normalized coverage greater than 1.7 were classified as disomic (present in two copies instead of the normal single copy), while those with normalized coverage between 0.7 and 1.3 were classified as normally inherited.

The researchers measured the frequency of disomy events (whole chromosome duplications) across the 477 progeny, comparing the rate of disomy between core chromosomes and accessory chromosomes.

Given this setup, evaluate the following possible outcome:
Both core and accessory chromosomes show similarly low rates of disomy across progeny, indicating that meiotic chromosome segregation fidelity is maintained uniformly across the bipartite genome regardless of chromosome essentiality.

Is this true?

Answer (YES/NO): NO